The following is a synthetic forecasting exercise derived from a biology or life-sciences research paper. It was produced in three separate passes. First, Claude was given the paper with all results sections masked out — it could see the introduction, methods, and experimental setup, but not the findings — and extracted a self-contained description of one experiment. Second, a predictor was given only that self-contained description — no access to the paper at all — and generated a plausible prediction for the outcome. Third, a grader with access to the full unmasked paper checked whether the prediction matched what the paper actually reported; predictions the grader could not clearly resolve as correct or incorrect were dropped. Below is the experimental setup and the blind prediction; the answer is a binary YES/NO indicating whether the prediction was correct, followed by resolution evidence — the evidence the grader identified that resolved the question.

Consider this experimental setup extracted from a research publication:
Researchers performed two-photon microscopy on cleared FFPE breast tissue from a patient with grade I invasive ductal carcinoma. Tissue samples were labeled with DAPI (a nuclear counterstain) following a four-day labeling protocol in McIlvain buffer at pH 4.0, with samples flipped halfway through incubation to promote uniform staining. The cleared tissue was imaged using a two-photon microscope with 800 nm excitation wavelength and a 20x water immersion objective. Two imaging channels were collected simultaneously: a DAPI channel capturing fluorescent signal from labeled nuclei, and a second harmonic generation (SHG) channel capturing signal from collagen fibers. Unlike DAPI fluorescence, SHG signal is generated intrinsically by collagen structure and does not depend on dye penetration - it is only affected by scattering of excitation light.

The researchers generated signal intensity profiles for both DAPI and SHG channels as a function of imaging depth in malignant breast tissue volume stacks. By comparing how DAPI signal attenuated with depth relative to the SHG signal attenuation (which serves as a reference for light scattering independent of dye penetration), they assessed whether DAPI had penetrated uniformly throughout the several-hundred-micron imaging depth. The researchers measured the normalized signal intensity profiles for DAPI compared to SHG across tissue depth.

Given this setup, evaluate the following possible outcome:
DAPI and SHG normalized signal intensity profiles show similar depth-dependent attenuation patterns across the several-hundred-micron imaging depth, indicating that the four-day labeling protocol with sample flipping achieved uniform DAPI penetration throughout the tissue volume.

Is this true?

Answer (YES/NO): YES